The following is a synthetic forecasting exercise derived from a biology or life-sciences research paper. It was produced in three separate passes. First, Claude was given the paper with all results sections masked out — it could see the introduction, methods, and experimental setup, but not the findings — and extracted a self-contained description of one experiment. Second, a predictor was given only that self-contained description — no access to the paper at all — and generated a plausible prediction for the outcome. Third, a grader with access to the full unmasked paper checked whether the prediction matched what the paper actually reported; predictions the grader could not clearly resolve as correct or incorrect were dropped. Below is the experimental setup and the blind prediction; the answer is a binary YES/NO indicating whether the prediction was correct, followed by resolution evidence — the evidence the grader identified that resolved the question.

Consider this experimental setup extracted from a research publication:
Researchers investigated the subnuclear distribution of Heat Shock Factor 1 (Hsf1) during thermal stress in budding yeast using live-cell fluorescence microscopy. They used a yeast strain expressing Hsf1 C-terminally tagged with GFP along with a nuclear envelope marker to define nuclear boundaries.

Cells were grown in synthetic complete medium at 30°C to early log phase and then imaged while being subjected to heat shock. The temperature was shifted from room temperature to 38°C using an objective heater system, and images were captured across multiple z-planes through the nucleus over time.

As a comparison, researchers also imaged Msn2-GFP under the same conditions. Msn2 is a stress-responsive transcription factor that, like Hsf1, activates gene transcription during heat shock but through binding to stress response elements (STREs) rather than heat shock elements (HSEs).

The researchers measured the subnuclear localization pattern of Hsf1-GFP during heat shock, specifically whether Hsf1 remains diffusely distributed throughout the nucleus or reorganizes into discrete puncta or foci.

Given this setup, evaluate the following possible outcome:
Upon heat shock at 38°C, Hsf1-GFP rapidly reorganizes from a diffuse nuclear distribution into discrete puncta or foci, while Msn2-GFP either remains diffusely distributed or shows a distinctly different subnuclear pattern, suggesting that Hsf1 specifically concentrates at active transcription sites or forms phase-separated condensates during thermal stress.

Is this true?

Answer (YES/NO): YES